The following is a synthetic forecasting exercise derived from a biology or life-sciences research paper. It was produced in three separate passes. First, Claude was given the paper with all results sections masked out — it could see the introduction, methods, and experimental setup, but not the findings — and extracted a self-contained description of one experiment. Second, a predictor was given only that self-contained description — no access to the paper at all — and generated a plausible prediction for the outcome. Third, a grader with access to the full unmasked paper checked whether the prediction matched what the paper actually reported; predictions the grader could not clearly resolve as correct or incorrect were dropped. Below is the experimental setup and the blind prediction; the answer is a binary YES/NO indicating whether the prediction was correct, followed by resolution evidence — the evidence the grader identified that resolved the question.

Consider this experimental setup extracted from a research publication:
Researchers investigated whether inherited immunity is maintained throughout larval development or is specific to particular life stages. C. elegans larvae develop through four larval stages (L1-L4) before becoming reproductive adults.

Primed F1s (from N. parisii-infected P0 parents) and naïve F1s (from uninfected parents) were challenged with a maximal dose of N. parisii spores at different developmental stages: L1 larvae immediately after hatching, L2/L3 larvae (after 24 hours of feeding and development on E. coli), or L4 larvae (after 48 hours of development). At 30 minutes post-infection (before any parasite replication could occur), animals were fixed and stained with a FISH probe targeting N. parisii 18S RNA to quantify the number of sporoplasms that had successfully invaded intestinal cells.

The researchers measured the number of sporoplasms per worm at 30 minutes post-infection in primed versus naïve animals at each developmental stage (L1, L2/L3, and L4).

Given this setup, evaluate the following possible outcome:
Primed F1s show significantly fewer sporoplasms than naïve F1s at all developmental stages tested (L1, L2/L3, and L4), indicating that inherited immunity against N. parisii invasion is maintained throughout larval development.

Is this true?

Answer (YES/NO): NO